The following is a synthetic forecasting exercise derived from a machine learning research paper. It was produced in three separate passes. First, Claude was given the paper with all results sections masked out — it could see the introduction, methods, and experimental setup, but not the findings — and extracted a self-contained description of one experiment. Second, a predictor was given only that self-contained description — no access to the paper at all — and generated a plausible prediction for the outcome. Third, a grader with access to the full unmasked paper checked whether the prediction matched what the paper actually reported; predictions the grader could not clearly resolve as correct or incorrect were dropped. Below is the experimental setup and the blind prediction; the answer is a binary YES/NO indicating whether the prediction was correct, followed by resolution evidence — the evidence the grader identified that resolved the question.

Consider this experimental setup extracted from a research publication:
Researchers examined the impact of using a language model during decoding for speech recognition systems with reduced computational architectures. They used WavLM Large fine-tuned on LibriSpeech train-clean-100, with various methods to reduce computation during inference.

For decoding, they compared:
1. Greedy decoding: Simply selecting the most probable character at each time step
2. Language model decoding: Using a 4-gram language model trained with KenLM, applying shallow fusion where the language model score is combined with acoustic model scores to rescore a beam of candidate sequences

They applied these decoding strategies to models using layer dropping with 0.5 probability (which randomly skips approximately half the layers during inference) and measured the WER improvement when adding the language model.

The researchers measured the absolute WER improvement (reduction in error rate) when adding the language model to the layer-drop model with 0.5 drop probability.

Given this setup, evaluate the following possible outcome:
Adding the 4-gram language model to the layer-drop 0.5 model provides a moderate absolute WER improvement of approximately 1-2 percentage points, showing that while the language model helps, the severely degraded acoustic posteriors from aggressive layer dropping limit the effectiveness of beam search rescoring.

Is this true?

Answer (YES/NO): NO